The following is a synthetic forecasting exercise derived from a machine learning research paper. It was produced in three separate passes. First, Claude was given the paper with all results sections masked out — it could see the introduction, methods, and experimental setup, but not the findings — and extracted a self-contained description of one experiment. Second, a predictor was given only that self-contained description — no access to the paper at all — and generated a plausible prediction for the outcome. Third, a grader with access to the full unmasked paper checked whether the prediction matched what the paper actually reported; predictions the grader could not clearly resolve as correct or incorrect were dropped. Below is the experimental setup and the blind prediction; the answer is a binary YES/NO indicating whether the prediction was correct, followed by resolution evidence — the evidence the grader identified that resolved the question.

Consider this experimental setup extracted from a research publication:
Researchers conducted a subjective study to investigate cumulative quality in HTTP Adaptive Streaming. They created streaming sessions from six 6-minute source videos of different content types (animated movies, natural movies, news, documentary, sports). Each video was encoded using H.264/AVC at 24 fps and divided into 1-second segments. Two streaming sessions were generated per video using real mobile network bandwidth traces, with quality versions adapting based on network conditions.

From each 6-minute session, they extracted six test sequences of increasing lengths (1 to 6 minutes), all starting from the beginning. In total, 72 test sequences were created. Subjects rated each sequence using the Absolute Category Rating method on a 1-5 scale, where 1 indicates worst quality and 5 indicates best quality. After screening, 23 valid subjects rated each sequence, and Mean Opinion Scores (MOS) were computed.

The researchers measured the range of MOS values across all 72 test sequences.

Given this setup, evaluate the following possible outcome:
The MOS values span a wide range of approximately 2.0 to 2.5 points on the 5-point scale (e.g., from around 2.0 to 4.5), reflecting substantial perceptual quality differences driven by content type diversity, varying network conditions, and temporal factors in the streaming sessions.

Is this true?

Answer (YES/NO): NO